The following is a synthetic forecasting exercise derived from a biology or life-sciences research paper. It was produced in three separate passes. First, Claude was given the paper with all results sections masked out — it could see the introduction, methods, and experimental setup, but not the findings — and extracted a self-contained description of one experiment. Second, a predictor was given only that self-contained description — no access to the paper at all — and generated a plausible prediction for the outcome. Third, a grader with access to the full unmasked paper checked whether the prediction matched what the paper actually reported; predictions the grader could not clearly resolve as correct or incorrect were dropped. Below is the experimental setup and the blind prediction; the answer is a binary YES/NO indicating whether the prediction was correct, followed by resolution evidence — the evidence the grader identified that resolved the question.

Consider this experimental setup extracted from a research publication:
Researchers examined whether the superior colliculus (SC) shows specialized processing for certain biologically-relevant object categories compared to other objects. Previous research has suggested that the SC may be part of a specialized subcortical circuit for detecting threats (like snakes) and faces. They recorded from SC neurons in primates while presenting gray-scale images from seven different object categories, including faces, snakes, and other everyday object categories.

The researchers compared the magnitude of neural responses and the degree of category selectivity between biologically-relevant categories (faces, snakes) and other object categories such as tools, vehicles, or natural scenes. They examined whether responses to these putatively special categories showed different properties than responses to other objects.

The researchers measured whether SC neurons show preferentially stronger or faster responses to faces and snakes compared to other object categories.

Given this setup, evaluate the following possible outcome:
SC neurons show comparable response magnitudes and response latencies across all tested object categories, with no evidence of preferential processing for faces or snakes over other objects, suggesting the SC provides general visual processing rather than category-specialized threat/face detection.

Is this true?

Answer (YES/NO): YES